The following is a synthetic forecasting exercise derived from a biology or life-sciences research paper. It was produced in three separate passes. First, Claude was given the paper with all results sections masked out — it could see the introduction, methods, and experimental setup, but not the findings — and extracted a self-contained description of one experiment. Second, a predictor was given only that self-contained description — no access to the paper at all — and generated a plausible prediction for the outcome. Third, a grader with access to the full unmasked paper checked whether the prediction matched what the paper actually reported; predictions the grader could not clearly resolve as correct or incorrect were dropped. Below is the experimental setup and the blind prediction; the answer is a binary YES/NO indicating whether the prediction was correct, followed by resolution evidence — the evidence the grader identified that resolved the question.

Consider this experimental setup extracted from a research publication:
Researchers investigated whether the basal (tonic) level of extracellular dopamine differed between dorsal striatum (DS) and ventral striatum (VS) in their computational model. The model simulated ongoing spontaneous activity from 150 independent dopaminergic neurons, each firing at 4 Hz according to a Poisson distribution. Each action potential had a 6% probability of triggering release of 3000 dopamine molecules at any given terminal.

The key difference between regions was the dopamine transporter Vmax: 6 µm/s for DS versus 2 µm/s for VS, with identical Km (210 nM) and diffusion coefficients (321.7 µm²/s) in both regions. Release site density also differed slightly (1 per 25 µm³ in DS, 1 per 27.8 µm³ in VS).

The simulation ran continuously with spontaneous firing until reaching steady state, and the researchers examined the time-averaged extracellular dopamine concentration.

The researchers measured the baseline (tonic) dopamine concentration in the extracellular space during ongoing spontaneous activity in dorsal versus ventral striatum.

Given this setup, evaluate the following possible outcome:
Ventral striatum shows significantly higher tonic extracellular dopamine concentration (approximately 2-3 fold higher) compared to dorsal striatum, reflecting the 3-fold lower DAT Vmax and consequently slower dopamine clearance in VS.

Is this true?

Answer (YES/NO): YES